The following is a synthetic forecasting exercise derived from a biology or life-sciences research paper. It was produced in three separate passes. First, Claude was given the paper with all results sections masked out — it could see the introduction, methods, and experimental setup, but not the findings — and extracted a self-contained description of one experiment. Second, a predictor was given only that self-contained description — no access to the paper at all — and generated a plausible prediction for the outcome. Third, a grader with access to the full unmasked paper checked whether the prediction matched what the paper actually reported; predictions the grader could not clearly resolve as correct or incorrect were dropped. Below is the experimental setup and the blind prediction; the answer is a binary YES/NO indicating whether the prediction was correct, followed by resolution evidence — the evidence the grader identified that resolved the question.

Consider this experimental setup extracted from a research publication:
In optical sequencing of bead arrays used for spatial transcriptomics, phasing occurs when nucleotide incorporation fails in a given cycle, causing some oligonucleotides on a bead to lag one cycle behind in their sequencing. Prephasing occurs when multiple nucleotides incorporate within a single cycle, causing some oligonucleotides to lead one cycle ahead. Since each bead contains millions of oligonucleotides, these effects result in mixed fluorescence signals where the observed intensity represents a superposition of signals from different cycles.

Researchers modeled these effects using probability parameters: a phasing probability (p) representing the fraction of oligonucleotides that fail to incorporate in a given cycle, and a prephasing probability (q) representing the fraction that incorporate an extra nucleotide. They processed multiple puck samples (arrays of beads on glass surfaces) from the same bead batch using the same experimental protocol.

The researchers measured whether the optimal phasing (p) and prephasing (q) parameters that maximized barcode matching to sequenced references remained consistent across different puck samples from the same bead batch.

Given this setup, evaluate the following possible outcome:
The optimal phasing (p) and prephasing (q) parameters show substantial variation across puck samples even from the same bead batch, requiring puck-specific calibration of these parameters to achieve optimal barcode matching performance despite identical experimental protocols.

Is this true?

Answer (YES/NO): NO